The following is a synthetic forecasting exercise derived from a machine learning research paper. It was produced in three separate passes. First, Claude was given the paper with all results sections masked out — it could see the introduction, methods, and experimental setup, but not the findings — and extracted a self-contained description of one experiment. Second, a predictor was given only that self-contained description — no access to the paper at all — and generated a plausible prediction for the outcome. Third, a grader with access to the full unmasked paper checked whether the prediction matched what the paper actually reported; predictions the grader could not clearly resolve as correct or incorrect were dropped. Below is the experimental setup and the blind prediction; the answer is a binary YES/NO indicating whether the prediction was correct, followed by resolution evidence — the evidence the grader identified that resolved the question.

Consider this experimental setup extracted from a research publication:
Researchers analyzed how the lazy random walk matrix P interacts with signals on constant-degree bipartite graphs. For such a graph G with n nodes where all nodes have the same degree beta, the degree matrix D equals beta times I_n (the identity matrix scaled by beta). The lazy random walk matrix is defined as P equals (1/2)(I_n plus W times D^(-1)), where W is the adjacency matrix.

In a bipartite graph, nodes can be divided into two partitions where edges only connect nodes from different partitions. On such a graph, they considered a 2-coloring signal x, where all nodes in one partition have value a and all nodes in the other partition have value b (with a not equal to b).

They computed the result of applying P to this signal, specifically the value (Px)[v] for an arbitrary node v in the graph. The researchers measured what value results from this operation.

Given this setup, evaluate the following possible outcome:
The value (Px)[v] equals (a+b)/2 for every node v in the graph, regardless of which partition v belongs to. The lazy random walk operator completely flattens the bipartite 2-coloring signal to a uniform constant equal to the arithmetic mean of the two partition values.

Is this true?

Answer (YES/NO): YES